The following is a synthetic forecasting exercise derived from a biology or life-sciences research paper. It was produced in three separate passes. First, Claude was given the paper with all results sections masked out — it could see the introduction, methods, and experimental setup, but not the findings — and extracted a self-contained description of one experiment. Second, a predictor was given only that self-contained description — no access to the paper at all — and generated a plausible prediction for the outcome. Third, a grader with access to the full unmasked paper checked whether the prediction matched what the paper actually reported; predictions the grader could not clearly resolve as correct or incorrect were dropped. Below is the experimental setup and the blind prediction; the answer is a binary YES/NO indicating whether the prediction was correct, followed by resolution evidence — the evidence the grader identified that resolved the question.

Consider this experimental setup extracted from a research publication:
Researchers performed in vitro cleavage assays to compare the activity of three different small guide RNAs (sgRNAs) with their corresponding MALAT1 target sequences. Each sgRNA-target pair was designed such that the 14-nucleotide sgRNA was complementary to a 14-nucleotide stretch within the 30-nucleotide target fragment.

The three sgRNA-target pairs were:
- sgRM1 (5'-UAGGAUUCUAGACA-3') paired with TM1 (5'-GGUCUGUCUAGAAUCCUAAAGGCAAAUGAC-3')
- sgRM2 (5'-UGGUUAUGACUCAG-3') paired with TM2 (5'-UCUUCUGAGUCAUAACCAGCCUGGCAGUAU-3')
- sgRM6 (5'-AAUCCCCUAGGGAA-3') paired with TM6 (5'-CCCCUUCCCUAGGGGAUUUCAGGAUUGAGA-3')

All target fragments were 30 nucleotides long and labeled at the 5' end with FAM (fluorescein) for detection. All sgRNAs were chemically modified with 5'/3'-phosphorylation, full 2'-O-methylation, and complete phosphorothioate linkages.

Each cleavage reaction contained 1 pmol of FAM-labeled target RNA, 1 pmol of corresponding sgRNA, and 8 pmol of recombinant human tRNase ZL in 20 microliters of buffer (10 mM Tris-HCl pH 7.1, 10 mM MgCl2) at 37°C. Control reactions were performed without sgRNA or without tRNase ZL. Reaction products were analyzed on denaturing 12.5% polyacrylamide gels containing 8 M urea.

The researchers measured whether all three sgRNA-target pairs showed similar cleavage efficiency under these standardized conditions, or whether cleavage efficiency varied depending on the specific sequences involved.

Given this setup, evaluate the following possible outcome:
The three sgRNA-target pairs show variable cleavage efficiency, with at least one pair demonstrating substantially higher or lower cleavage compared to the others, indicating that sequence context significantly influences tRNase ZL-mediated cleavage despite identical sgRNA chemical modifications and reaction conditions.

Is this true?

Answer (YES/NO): YES